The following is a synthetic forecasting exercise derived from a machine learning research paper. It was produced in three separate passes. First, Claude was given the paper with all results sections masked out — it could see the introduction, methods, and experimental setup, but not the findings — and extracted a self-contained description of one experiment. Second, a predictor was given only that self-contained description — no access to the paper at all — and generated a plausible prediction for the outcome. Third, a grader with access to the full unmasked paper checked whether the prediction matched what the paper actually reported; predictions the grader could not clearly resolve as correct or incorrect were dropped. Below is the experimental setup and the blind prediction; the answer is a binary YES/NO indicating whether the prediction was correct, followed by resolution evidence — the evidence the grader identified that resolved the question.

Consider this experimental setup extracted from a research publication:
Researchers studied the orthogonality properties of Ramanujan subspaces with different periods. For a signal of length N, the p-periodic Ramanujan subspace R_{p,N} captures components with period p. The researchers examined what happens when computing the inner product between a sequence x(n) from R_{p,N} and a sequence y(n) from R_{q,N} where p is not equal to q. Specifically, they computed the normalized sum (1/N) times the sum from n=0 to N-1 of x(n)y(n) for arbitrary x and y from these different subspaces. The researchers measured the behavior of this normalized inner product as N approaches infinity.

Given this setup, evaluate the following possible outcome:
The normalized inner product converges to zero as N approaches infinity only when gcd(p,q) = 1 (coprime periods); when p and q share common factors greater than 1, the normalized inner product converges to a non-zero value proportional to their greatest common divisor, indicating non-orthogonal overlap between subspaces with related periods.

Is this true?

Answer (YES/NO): NO